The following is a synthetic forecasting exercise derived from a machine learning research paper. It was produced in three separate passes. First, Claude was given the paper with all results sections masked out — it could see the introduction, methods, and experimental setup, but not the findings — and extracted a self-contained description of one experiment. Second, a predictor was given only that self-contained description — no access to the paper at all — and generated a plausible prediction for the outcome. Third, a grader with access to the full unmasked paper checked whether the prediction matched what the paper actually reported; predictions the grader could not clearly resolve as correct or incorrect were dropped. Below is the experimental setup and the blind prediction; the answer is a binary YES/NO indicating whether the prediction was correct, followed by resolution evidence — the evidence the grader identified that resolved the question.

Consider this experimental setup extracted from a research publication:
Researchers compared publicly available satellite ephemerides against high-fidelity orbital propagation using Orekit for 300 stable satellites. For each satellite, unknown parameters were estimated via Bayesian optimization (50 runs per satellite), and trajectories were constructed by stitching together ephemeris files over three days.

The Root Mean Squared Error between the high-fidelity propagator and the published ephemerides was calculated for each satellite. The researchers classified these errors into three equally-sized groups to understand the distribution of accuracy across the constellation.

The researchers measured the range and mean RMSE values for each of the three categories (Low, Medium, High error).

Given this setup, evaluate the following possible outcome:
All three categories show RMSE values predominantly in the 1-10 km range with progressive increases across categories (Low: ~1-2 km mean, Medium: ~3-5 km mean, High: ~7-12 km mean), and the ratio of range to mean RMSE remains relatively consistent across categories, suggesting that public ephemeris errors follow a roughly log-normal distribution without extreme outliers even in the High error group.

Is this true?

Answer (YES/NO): NO